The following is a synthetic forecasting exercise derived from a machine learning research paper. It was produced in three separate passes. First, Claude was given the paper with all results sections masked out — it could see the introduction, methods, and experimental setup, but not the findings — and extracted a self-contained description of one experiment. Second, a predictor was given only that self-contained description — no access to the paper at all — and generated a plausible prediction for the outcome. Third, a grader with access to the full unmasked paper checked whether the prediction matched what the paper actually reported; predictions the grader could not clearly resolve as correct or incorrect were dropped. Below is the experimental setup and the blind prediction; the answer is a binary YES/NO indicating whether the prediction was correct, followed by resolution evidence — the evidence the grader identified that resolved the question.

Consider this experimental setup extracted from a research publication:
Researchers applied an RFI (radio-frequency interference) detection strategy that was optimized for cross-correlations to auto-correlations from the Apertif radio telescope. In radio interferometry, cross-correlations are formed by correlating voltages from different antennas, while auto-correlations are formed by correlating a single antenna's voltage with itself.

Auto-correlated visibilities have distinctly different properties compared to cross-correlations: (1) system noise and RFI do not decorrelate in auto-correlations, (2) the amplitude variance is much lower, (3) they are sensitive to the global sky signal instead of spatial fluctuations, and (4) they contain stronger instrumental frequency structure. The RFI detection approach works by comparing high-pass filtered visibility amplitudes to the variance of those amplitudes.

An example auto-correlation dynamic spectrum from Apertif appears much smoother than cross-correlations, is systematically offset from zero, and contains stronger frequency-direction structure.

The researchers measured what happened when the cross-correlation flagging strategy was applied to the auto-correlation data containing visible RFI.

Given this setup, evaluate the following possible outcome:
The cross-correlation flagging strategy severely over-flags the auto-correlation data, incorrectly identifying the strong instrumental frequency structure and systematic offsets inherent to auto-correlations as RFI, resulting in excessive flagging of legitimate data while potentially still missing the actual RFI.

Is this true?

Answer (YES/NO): NO